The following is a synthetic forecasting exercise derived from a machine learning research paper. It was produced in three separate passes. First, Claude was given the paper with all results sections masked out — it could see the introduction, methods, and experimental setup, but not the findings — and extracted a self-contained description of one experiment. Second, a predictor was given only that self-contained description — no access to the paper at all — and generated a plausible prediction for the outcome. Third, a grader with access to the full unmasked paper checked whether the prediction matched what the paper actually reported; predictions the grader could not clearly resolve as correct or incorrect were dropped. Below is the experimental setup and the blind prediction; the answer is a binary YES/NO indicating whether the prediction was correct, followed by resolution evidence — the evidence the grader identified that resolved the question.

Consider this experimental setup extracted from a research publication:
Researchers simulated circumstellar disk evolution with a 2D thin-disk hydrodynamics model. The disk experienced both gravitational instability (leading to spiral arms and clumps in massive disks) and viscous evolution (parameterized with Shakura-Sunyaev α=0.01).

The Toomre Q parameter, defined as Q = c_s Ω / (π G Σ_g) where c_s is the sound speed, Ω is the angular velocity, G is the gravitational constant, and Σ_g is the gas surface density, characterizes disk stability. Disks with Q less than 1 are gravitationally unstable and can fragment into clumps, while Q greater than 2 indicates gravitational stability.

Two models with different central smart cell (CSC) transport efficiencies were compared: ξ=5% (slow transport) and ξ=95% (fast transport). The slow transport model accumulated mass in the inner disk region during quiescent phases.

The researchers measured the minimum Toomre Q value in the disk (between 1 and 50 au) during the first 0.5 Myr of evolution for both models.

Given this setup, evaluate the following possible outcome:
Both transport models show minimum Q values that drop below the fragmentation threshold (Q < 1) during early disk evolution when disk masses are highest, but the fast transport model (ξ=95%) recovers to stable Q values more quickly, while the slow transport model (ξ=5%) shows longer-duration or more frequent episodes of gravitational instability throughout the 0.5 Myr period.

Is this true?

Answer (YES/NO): YES